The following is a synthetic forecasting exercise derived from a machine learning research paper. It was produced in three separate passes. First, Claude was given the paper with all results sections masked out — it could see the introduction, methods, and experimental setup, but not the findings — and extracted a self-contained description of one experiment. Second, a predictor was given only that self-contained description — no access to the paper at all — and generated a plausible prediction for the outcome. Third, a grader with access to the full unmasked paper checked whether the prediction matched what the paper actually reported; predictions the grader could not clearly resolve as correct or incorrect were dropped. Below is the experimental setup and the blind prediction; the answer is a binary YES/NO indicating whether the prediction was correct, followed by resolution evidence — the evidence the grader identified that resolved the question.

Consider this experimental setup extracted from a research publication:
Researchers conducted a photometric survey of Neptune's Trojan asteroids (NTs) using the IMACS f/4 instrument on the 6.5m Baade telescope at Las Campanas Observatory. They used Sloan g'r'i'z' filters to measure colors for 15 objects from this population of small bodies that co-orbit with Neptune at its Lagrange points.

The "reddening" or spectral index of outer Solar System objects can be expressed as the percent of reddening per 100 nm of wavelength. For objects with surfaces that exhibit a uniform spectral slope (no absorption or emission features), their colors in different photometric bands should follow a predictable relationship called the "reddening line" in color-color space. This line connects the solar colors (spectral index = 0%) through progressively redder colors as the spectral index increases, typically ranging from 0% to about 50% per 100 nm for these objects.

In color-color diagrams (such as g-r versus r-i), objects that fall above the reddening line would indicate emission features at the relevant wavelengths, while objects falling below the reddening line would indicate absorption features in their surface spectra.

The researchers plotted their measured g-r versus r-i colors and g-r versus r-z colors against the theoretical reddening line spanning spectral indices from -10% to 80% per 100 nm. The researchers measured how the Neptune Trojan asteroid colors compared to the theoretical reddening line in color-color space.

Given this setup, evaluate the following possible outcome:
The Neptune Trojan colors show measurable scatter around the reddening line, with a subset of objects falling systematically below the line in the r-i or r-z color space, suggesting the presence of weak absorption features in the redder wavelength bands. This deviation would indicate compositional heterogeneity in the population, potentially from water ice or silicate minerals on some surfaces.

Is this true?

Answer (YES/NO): NO